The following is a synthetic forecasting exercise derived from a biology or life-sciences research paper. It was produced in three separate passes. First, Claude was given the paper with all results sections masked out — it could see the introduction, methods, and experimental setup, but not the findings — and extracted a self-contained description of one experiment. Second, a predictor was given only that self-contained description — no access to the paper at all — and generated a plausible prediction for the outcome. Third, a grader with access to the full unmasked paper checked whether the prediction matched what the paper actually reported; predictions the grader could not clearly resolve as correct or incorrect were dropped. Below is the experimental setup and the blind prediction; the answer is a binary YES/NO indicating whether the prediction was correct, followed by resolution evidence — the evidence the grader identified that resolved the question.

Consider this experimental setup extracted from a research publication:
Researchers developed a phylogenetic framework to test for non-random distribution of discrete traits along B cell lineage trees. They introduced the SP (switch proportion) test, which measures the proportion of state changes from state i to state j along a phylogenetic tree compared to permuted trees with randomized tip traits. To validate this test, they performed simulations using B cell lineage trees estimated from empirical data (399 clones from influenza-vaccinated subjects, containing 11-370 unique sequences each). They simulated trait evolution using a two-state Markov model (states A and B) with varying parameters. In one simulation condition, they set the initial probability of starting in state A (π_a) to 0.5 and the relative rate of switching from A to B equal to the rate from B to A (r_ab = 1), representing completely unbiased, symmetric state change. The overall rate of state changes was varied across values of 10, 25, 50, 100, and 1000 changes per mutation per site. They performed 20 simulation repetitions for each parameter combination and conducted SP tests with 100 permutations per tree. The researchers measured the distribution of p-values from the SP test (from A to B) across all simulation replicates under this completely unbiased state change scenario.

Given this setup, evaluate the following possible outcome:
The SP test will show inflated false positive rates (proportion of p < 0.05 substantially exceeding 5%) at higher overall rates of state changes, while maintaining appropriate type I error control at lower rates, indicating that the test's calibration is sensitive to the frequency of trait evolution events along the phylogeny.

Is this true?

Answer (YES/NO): NO